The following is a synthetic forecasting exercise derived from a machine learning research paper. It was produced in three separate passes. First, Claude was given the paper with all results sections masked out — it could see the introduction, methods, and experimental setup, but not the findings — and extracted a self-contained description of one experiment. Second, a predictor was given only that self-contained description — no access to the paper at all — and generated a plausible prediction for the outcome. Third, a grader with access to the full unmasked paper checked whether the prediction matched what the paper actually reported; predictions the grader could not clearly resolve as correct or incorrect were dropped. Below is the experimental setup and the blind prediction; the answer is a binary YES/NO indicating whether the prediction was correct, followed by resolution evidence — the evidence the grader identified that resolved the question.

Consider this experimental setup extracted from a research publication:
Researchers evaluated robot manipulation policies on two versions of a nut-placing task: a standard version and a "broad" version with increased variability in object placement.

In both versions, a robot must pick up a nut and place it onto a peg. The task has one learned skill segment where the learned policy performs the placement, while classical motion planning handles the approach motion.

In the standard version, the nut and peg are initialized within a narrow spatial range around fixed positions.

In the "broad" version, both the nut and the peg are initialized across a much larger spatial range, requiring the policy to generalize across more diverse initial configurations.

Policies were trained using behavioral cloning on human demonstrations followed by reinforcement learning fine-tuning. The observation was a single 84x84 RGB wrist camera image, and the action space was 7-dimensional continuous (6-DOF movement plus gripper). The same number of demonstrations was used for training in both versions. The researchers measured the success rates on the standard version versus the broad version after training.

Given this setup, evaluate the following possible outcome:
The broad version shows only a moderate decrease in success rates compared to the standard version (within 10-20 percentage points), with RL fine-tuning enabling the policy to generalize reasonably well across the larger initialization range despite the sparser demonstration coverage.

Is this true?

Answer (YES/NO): NO